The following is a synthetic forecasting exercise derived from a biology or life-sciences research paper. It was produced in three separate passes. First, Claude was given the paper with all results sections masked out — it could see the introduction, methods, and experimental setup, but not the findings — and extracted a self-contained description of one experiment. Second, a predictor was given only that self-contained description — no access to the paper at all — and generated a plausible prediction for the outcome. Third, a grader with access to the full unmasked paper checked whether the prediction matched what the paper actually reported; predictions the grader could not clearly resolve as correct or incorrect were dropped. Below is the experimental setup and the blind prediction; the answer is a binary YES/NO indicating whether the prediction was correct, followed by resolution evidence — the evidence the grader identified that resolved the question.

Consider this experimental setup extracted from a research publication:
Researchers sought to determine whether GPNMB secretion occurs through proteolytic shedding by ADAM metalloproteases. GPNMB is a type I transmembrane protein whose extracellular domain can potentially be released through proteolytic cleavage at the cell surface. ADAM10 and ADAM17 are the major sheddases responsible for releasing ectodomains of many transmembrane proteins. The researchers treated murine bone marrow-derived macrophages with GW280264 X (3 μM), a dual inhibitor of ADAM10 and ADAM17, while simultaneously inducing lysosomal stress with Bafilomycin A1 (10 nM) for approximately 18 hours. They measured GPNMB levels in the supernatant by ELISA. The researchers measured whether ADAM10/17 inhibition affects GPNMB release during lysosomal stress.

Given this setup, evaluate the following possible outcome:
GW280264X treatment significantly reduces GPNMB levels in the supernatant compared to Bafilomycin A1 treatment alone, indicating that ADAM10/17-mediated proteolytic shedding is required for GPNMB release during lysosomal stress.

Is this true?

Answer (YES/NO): YES